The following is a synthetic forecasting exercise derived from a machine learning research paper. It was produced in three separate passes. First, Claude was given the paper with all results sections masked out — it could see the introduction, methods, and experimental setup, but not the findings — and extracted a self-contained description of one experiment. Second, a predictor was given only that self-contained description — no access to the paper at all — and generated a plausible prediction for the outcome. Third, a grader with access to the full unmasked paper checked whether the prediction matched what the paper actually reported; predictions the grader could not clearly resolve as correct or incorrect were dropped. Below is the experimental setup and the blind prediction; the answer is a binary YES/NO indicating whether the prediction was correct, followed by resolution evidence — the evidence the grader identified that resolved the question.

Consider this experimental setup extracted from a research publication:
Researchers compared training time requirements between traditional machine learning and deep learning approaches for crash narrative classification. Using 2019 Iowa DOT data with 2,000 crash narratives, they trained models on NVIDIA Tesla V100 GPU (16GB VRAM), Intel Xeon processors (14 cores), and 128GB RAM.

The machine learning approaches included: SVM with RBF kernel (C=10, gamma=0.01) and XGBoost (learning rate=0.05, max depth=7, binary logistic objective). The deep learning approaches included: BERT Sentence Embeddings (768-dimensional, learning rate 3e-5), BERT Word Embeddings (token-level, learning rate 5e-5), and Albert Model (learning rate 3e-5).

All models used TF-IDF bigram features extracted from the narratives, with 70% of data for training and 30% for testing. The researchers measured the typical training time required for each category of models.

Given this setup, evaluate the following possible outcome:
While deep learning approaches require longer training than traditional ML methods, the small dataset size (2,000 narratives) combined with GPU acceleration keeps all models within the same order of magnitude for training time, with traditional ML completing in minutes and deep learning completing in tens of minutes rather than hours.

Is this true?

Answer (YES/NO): NO